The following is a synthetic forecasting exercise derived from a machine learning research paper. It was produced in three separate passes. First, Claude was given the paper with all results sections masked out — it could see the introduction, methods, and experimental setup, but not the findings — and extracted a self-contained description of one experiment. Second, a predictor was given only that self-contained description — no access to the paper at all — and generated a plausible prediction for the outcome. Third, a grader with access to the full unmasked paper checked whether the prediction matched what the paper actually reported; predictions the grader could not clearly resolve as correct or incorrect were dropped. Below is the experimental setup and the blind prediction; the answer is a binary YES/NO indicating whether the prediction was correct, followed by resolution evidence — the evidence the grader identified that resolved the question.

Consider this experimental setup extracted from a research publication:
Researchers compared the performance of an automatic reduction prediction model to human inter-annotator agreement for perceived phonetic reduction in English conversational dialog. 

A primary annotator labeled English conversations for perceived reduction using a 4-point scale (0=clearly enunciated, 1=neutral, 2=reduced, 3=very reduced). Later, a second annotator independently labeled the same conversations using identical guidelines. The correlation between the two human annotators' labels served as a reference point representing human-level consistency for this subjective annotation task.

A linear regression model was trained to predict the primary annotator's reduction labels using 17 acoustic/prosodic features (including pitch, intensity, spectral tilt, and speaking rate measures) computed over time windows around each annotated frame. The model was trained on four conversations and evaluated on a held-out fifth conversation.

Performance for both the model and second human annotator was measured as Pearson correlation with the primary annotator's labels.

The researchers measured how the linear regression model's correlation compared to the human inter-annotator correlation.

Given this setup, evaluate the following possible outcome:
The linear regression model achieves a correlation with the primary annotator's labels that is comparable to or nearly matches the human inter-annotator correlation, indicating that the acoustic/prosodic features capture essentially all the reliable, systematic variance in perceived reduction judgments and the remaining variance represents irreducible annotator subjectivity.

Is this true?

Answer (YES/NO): NO